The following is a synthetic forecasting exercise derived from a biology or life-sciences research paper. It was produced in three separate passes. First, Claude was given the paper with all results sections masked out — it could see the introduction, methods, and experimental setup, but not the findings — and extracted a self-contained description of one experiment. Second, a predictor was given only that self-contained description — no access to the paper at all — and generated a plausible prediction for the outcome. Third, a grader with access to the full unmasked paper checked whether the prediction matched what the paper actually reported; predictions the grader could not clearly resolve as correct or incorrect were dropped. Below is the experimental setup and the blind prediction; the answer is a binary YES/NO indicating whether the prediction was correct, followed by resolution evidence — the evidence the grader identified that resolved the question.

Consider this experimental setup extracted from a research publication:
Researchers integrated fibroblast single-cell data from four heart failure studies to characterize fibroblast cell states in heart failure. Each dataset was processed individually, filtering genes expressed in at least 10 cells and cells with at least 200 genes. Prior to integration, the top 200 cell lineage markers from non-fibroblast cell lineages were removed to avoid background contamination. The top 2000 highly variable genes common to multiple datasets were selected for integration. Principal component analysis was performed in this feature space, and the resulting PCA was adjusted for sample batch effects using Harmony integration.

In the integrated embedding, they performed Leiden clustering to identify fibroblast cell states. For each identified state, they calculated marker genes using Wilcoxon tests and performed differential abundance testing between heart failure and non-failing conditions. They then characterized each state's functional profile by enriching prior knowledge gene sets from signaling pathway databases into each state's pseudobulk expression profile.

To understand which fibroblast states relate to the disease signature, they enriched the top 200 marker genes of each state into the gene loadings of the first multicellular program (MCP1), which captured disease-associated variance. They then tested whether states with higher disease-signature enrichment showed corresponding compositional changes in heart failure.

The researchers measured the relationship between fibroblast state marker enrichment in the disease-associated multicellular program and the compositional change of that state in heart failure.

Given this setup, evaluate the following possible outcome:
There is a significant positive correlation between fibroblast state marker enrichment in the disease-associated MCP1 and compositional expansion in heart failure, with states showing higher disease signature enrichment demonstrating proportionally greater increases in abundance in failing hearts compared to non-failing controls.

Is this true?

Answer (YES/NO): NO